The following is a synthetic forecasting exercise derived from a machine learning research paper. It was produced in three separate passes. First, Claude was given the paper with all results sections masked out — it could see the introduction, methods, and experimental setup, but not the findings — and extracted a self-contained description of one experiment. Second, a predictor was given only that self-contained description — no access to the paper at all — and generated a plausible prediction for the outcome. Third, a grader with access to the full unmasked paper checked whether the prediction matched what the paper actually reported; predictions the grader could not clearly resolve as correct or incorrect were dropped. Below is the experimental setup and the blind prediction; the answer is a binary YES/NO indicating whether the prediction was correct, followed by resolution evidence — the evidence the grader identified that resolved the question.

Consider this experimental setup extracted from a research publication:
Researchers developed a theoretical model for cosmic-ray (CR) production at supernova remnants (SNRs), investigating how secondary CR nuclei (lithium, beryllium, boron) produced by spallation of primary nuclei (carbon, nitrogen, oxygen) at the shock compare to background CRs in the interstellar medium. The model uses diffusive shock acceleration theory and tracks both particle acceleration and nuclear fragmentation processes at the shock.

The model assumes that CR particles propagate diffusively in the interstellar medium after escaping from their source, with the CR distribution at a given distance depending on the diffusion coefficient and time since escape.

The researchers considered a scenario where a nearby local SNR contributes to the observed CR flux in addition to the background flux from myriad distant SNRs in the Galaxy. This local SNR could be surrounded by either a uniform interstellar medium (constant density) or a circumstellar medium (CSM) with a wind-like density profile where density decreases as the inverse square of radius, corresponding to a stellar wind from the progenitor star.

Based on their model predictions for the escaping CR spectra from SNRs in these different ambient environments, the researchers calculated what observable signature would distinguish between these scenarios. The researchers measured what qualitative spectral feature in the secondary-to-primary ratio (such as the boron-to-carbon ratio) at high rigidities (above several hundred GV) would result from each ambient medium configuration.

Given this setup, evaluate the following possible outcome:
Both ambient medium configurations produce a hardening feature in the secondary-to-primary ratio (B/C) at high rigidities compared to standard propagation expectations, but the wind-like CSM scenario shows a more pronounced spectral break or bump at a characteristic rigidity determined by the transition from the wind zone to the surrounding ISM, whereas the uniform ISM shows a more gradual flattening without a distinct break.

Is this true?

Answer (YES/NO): NO